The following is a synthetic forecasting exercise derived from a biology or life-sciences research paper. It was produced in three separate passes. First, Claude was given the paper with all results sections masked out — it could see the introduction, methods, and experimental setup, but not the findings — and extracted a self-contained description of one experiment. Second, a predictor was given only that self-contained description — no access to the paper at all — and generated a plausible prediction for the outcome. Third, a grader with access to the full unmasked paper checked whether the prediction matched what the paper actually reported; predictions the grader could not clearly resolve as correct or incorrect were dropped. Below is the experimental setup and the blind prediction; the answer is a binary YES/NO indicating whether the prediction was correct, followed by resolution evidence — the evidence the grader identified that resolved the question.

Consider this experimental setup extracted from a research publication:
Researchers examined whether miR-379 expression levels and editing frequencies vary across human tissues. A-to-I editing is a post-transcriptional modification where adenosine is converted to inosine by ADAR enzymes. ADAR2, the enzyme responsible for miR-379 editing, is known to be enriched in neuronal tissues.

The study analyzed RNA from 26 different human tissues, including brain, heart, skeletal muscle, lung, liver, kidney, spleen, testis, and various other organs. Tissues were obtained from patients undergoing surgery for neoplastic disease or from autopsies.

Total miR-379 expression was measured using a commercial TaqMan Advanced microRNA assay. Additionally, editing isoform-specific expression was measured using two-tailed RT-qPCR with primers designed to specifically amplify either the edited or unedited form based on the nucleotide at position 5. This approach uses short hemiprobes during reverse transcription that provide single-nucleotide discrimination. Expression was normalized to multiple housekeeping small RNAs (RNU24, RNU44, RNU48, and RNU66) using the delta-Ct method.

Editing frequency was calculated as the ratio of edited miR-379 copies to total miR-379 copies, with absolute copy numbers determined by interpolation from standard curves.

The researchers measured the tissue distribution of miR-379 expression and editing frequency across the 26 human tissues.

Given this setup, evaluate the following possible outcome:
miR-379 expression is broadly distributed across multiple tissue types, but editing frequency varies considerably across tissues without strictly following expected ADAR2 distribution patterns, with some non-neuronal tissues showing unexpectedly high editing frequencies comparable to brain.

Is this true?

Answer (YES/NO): NO